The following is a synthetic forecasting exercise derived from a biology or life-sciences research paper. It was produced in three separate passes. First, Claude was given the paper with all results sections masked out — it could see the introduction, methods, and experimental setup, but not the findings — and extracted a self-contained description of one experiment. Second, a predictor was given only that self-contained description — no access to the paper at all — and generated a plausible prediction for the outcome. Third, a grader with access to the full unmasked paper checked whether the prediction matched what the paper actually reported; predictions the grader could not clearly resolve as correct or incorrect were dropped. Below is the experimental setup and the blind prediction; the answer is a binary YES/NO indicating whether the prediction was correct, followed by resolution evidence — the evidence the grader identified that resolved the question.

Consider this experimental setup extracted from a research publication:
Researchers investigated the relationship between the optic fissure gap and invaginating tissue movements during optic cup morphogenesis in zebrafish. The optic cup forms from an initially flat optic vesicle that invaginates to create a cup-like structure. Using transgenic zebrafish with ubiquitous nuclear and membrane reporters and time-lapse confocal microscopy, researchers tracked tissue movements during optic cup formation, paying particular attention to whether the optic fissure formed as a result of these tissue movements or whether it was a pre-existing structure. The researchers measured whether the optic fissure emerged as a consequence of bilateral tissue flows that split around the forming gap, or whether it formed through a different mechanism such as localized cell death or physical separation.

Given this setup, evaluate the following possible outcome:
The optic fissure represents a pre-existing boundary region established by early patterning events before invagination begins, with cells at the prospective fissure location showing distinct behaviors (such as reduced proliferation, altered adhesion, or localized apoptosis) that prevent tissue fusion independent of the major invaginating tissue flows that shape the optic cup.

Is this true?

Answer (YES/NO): NO